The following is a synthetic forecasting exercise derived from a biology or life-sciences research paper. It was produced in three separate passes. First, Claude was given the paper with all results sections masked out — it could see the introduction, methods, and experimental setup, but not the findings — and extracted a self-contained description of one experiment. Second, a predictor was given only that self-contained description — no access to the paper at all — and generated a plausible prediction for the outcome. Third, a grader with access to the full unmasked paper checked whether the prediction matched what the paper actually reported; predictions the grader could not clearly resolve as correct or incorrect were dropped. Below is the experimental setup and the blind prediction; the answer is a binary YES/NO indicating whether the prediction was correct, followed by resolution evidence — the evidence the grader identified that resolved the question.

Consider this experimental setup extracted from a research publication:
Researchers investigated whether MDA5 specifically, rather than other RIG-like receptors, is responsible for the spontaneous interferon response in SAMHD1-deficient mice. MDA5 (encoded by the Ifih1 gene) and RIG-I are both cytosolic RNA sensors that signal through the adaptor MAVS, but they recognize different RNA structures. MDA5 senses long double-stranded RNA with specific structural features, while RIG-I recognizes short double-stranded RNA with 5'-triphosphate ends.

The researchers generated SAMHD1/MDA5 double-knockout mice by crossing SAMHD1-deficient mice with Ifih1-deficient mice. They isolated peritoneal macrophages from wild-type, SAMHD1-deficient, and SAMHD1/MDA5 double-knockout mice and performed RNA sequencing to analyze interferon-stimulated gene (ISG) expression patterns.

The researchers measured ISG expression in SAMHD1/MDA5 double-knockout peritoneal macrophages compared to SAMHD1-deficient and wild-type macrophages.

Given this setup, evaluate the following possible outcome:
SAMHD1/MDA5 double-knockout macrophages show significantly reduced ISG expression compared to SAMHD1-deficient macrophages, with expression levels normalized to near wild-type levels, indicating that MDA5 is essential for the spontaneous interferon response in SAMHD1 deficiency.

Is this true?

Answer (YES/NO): YES